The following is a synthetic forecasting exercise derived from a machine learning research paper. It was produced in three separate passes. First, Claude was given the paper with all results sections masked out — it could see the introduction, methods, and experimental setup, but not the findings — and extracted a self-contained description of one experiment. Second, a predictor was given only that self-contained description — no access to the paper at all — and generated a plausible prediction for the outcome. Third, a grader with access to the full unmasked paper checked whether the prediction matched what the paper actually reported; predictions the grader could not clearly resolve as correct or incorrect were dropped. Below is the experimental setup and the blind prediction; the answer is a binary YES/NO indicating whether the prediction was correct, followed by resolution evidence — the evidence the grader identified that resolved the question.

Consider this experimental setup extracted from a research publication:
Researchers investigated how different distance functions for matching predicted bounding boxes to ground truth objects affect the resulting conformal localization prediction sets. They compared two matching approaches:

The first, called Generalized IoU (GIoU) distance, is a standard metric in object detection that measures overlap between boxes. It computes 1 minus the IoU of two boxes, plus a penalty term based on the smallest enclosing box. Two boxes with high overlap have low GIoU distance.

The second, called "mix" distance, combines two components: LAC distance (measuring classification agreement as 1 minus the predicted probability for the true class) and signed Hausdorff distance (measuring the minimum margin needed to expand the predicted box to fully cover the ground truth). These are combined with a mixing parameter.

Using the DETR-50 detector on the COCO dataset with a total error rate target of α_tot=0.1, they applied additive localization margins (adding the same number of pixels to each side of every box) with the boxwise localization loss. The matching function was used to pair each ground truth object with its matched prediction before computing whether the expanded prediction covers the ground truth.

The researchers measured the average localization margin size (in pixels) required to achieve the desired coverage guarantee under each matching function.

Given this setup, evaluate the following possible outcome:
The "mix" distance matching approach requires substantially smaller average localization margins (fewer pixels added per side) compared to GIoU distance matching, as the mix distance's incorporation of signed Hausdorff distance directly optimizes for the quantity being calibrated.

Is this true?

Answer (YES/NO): YES